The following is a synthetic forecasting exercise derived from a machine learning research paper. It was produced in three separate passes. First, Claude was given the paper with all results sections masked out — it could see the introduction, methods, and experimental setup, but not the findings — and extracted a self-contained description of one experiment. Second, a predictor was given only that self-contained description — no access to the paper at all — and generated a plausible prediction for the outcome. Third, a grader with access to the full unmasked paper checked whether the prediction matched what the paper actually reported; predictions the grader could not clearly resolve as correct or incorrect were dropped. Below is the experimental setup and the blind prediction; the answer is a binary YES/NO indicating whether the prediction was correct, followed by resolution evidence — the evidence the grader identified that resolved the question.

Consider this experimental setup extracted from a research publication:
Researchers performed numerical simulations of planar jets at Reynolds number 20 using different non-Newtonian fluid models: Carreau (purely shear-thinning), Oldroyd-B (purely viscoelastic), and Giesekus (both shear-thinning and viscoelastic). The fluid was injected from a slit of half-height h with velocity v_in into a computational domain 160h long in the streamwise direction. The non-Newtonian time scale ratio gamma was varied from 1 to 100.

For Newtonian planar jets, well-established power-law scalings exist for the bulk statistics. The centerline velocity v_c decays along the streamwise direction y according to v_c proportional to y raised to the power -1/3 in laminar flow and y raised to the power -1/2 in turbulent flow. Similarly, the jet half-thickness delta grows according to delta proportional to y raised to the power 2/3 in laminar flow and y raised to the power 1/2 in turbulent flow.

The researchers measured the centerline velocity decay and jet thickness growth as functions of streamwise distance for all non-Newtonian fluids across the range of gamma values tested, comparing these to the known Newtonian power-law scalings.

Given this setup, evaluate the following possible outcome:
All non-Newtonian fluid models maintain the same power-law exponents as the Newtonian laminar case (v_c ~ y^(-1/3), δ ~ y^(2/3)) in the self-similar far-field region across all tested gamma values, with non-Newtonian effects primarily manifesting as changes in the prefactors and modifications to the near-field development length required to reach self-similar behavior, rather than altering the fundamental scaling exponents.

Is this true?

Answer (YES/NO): NO